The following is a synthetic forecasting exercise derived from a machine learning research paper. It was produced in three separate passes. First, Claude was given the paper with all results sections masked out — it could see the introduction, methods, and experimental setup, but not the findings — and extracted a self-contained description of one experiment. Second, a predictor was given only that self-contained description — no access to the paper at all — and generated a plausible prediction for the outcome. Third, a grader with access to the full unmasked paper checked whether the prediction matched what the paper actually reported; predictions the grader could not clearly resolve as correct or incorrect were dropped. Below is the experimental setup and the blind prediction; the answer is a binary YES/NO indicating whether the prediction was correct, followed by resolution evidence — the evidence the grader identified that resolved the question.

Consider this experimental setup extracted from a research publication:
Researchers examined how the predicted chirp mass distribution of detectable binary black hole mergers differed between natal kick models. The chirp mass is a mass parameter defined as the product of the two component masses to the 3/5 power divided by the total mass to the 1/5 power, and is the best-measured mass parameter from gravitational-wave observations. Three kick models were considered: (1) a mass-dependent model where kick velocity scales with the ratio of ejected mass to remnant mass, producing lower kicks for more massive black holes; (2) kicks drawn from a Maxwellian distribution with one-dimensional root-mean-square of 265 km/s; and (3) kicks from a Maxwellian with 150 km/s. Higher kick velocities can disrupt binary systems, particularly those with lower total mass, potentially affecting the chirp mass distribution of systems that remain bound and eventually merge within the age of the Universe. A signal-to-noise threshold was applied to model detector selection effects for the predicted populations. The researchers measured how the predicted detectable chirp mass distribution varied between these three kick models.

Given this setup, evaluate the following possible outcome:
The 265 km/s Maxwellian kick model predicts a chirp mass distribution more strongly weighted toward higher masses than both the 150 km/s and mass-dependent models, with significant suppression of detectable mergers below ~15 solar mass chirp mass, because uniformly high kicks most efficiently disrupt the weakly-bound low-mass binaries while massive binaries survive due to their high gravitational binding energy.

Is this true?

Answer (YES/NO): NO